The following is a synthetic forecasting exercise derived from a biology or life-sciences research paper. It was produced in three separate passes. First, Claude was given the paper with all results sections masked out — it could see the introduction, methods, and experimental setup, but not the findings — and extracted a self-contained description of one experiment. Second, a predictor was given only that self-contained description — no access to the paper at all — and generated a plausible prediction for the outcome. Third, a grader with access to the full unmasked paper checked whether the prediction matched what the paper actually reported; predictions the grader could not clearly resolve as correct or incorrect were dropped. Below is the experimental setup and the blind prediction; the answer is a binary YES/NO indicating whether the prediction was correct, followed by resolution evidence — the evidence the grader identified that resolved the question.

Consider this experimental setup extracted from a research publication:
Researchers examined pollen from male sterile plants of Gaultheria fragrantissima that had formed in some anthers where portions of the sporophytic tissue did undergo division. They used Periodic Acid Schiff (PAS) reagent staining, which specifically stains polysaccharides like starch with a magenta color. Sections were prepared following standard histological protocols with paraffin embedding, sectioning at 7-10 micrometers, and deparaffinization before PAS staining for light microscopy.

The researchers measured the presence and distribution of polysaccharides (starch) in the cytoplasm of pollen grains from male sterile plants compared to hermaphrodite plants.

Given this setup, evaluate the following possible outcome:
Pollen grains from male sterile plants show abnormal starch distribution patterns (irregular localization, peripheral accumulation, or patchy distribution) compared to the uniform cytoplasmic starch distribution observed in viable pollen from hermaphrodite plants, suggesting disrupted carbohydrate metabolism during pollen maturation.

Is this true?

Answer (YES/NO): NO